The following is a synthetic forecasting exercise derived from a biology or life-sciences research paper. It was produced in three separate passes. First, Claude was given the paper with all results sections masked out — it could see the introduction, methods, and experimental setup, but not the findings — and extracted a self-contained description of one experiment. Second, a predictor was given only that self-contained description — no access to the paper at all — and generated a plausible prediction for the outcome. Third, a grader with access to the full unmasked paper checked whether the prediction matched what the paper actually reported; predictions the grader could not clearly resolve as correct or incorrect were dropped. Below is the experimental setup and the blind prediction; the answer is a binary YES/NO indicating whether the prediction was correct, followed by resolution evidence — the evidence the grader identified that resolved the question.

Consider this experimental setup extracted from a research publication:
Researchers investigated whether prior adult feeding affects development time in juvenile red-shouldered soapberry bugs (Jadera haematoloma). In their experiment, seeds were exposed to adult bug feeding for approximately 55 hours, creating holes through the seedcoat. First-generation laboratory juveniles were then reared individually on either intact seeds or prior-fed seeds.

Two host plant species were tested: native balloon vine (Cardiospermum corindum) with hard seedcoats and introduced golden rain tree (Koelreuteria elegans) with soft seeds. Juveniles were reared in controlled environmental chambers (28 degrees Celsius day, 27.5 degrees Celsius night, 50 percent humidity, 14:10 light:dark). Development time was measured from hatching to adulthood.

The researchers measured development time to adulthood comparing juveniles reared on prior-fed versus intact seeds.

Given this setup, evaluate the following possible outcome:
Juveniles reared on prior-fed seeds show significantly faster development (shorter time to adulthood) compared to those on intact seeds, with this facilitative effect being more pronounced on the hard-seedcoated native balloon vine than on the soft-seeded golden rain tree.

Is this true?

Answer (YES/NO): NO